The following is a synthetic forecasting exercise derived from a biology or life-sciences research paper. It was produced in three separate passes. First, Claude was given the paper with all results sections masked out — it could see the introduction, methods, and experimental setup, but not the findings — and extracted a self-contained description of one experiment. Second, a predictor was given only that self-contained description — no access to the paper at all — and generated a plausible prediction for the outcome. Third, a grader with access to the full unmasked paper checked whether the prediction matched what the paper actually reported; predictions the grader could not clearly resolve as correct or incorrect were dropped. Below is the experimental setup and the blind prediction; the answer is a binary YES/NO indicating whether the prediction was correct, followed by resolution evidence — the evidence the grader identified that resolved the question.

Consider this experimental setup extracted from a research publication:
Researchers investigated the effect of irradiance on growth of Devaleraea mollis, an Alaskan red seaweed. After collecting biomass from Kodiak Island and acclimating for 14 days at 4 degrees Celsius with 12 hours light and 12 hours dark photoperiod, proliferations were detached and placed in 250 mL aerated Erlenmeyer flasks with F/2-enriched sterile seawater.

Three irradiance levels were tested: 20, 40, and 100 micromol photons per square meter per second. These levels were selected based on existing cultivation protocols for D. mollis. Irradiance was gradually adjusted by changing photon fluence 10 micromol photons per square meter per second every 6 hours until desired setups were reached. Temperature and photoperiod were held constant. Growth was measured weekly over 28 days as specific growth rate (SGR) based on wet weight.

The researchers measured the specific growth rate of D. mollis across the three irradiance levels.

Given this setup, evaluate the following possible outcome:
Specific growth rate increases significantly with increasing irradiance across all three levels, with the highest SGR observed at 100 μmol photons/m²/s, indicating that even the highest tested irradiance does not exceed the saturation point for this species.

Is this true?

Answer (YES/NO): YES